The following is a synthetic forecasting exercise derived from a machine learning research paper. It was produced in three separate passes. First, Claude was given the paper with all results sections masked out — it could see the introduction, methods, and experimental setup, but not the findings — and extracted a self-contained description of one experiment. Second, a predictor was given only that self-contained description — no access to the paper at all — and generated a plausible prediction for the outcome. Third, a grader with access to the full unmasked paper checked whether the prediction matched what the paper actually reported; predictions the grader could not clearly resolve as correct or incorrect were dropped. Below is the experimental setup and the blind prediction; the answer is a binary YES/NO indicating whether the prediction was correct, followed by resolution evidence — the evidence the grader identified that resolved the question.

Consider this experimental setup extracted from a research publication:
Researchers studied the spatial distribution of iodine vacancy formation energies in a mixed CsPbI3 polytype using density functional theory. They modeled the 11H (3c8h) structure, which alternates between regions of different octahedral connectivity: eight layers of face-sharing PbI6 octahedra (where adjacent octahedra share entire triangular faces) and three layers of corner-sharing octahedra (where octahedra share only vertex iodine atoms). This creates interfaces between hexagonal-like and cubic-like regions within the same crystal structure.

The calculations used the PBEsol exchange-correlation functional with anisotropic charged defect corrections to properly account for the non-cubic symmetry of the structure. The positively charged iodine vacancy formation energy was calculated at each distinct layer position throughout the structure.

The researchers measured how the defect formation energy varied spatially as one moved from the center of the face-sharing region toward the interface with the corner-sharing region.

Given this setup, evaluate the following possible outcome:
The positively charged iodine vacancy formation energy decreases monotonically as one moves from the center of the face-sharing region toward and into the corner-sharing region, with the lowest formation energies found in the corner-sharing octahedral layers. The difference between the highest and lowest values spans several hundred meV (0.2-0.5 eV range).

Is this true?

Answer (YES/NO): NO